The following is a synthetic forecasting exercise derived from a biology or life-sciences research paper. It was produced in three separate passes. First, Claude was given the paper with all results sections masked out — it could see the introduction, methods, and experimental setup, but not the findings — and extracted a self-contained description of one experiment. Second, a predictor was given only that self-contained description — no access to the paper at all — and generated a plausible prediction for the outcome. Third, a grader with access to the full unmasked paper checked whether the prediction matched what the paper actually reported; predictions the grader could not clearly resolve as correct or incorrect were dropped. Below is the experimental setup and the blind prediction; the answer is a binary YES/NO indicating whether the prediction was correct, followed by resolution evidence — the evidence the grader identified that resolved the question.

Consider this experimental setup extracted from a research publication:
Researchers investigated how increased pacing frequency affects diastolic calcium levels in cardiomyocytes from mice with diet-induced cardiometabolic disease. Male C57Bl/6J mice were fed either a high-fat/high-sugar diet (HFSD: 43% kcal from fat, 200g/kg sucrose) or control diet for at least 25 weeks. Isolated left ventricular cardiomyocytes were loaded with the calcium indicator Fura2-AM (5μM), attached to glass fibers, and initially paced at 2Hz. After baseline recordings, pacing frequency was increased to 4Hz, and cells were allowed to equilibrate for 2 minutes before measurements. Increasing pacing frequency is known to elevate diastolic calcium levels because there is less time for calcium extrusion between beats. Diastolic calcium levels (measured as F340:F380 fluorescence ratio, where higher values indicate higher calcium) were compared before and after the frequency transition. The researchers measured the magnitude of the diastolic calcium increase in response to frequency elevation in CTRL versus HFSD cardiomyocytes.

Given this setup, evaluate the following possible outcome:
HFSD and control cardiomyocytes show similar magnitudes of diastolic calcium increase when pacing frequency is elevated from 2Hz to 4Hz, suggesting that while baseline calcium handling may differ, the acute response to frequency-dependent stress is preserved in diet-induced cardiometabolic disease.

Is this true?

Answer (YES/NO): NO